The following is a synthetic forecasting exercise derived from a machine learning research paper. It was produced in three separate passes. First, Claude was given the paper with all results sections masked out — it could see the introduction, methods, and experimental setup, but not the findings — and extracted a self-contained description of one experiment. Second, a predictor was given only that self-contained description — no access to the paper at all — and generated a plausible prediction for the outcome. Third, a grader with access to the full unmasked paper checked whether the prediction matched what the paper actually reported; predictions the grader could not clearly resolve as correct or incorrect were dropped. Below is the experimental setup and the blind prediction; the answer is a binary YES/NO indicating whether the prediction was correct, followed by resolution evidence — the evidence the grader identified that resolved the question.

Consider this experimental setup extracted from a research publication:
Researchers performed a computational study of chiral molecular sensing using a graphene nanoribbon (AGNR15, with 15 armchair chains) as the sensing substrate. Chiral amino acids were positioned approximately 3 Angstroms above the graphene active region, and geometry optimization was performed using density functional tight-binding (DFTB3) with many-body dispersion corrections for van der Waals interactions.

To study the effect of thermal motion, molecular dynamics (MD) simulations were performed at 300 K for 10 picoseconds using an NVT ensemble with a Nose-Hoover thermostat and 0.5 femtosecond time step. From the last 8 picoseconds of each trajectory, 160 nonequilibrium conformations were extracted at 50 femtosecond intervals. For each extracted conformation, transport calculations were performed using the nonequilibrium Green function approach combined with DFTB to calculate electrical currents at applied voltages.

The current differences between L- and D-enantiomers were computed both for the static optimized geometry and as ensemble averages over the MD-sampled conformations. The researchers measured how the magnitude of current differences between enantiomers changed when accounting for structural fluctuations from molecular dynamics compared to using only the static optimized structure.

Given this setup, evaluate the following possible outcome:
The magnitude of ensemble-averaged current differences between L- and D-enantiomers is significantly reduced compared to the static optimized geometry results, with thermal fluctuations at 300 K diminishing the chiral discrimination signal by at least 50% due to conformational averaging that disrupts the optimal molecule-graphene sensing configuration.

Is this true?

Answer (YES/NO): NO